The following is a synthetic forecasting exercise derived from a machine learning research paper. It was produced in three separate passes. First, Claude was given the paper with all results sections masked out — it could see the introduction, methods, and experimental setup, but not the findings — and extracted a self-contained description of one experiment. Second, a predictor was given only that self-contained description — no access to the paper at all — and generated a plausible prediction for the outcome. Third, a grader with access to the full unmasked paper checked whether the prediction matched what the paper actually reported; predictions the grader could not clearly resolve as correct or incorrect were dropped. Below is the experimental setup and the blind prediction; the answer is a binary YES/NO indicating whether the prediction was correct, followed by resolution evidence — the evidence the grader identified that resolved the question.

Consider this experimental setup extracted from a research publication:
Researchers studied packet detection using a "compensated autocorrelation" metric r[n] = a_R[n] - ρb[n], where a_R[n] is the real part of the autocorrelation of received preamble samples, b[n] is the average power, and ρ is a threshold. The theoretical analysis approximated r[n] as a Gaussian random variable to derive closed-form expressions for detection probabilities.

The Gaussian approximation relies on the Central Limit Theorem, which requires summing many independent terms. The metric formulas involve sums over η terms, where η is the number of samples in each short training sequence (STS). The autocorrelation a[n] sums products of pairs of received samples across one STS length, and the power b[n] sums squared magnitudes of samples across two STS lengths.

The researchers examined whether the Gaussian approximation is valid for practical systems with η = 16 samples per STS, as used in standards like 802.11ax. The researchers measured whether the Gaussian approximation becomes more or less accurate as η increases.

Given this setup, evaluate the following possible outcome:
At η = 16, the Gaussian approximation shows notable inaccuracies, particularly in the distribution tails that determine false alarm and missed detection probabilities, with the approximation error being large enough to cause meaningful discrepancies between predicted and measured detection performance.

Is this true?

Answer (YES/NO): NO